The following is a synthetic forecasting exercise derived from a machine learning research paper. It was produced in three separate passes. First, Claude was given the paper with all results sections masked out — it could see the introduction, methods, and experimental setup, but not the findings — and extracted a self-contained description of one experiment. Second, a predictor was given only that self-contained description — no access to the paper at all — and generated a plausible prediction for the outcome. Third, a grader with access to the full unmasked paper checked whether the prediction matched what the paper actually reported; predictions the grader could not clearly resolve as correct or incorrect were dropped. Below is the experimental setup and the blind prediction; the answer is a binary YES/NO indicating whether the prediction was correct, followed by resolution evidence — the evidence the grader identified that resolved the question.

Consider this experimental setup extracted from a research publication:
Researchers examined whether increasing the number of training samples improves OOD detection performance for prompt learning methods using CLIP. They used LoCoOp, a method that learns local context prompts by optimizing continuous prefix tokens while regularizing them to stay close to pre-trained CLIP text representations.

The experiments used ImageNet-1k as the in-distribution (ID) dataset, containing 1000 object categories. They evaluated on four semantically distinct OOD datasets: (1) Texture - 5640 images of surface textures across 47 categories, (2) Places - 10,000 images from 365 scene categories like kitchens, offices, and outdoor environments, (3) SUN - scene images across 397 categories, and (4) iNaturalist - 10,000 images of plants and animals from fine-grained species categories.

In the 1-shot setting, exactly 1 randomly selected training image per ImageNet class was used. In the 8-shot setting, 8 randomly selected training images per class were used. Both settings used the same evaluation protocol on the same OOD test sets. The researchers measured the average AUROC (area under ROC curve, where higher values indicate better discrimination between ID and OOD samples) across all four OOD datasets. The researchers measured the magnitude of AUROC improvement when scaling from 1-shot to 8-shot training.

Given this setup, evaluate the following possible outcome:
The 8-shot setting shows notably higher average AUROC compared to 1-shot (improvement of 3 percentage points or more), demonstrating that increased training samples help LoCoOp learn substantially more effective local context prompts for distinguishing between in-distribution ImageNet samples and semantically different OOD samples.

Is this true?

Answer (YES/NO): NO